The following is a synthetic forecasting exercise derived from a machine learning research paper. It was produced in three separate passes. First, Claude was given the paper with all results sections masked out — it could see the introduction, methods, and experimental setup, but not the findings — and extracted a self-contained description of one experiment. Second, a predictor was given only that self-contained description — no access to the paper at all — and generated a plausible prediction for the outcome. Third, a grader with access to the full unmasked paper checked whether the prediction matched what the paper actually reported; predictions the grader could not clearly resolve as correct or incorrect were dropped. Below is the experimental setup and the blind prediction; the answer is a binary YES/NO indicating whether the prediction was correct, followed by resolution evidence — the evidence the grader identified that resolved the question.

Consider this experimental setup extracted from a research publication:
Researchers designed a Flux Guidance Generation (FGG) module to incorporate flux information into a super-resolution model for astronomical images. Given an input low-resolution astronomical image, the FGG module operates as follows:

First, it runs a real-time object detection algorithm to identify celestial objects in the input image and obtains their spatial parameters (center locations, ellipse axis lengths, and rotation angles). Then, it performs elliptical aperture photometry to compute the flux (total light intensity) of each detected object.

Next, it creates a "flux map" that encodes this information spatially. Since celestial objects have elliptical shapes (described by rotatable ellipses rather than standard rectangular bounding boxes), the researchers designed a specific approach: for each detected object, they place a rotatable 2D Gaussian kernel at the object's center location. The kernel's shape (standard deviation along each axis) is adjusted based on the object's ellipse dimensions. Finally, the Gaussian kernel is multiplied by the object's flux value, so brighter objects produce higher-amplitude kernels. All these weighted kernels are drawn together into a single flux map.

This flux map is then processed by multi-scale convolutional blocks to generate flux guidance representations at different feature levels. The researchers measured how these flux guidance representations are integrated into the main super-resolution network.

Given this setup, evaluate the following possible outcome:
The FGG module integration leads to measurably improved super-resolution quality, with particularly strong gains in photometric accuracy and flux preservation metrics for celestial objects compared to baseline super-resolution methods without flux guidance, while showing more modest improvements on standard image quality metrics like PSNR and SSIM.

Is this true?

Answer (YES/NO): YES